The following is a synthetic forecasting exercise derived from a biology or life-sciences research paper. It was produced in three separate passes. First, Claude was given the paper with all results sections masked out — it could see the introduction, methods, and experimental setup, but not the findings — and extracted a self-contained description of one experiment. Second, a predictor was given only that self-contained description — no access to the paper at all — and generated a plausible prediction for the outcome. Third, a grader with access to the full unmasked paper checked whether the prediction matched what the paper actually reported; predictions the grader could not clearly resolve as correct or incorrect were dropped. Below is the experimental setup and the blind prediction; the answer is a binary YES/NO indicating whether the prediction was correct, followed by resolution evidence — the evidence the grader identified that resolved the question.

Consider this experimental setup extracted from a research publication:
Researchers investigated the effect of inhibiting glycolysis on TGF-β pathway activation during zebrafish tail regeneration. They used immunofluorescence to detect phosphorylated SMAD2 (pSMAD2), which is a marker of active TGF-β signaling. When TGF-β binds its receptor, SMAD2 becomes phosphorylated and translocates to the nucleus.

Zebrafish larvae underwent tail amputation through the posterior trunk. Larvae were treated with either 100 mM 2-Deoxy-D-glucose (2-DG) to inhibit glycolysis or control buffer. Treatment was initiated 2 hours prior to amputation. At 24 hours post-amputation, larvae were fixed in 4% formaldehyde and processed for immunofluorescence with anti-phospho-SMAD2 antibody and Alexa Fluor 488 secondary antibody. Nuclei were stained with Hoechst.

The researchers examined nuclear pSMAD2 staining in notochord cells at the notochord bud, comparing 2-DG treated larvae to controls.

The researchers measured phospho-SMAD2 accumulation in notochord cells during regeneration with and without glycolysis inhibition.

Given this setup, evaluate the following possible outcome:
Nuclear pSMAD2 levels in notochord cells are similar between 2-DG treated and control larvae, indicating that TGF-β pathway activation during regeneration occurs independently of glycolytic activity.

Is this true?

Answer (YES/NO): NO